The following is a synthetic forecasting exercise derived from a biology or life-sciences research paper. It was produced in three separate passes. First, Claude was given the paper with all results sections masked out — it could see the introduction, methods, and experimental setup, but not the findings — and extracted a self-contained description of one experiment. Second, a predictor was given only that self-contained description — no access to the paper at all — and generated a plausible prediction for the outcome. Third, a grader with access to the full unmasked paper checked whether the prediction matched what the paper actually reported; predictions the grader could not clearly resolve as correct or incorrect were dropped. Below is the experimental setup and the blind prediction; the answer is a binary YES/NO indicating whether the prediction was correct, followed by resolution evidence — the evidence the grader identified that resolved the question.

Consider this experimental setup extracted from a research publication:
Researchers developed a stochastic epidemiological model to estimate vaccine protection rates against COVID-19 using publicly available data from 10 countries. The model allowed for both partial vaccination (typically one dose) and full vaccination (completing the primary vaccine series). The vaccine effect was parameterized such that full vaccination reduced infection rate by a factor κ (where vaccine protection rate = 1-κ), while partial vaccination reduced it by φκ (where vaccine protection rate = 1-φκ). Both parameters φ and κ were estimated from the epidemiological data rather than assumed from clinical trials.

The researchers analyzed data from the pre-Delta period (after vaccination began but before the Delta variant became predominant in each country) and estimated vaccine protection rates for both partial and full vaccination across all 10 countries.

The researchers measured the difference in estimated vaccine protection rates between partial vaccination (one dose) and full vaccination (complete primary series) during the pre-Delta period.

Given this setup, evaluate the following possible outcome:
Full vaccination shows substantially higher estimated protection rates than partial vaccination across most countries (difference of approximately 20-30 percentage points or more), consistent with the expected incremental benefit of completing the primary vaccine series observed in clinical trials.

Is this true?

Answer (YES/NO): YES